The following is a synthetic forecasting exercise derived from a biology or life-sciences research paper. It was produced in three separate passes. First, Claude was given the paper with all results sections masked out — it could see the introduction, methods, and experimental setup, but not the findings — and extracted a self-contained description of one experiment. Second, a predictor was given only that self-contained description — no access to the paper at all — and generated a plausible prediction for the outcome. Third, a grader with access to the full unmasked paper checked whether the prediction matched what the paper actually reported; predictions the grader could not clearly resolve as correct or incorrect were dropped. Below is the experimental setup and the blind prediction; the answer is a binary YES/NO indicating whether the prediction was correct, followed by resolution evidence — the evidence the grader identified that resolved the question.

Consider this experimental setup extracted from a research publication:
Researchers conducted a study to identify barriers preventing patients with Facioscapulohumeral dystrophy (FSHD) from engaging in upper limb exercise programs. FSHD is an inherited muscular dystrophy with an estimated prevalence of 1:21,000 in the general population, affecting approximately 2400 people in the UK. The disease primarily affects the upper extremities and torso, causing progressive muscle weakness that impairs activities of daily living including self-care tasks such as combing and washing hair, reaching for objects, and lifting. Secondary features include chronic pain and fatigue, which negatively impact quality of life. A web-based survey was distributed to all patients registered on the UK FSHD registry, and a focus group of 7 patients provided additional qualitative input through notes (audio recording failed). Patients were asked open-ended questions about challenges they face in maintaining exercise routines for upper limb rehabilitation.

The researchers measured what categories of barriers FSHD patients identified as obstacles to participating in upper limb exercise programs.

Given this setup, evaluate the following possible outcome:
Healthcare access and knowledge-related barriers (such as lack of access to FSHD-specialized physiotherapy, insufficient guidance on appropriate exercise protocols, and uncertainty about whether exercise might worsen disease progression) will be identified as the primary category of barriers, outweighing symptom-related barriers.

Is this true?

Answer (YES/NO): NO